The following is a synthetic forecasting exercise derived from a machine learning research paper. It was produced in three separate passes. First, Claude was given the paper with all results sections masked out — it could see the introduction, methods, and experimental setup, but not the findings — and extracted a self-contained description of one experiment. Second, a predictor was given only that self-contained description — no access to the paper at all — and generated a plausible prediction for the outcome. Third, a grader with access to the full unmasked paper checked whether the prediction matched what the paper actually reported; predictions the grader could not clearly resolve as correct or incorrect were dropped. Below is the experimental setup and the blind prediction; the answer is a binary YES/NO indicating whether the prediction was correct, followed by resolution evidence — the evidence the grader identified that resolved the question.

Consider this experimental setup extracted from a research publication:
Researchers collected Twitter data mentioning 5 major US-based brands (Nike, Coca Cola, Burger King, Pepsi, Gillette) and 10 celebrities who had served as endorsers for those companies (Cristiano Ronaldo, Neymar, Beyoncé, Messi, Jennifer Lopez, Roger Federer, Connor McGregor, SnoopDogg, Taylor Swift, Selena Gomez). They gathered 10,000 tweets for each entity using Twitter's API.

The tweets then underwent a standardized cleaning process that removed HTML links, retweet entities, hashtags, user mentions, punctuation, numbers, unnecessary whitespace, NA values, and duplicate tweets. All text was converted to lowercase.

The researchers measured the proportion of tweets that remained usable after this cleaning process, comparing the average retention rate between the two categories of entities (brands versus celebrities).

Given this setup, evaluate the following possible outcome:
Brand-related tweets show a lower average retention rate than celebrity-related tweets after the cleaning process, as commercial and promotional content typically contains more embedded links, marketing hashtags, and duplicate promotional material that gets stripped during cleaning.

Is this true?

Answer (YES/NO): NO